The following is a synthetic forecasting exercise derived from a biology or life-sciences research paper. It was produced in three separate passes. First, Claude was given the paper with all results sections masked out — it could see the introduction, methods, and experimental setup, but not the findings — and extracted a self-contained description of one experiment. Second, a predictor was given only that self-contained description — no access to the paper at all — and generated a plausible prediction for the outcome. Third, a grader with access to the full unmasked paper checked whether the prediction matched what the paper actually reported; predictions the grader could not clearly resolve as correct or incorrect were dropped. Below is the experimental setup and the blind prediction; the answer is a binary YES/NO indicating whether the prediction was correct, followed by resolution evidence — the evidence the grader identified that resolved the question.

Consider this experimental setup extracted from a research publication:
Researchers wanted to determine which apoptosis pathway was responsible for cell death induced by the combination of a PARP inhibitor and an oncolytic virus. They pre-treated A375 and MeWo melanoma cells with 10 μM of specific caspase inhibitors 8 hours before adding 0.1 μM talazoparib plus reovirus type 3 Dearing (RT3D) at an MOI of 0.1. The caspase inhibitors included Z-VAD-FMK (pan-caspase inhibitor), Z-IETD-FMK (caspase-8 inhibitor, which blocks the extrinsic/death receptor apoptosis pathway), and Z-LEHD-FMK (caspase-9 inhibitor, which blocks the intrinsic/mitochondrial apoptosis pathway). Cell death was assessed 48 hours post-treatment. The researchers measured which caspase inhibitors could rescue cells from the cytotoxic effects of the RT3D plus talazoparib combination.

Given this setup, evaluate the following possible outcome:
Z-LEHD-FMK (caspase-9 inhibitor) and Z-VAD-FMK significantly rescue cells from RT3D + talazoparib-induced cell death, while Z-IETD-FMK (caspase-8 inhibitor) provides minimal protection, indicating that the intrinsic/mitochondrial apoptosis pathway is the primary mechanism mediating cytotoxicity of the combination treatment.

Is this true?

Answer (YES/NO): NO